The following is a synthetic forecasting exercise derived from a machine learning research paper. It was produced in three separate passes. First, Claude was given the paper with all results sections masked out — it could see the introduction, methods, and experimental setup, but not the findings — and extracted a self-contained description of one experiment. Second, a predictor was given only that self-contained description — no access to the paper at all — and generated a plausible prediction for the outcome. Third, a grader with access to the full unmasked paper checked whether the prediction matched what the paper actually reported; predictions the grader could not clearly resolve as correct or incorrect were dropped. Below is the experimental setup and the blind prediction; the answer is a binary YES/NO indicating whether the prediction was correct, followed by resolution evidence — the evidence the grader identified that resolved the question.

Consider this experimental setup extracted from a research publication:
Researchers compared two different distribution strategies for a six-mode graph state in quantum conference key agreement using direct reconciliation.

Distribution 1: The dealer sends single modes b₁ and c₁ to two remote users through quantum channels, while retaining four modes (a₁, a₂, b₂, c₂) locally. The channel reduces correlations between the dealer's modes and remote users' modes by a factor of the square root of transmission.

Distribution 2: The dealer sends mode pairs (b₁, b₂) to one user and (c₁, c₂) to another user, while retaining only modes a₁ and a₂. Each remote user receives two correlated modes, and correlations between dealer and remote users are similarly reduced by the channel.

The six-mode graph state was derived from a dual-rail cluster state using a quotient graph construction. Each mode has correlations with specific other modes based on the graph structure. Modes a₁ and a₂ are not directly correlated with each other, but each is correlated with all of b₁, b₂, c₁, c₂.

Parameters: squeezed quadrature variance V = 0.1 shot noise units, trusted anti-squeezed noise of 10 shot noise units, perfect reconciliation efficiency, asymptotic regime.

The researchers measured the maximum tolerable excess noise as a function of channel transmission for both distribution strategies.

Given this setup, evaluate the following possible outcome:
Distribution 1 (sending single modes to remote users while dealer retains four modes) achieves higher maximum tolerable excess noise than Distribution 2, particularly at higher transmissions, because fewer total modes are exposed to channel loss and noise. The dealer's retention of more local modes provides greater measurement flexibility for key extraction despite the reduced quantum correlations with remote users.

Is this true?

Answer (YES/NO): NO